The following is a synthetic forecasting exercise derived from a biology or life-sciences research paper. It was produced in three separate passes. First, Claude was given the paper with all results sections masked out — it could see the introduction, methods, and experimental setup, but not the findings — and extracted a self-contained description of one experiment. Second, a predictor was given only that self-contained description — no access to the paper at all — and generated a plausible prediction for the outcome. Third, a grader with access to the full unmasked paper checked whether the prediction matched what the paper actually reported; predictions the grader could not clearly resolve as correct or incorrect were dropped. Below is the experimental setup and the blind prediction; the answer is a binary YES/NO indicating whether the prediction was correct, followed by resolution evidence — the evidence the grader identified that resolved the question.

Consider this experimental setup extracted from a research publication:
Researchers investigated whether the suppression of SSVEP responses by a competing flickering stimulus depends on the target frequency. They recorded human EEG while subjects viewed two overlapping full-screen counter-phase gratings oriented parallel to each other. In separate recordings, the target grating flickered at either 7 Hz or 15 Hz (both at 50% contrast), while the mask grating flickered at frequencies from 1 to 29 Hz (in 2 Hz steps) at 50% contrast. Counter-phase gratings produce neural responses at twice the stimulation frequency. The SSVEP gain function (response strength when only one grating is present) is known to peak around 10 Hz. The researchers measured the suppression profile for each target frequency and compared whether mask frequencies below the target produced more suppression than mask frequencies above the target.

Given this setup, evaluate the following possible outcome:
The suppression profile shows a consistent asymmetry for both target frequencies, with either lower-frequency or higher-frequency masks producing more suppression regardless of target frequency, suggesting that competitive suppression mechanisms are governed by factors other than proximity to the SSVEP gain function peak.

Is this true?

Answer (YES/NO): NO